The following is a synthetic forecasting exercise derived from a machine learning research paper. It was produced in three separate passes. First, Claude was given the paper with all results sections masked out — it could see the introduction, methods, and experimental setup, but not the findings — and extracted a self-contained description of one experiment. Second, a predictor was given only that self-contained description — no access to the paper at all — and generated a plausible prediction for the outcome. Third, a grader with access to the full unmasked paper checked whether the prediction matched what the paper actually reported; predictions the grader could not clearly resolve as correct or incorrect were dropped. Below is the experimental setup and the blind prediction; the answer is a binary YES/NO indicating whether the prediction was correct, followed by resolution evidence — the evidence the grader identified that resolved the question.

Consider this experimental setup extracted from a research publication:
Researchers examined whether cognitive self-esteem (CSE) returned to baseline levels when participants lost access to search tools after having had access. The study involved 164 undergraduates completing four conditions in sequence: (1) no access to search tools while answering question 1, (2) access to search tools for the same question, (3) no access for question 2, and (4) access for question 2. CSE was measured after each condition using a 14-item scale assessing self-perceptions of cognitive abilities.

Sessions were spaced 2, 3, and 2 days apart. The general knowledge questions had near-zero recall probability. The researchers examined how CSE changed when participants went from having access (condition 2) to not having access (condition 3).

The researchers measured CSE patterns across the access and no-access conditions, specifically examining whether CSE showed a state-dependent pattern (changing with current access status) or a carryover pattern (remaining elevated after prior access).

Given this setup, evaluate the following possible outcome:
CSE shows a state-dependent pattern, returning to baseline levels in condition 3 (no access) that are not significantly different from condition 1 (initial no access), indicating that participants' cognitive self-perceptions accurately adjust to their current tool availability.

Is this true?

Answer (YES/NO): NO